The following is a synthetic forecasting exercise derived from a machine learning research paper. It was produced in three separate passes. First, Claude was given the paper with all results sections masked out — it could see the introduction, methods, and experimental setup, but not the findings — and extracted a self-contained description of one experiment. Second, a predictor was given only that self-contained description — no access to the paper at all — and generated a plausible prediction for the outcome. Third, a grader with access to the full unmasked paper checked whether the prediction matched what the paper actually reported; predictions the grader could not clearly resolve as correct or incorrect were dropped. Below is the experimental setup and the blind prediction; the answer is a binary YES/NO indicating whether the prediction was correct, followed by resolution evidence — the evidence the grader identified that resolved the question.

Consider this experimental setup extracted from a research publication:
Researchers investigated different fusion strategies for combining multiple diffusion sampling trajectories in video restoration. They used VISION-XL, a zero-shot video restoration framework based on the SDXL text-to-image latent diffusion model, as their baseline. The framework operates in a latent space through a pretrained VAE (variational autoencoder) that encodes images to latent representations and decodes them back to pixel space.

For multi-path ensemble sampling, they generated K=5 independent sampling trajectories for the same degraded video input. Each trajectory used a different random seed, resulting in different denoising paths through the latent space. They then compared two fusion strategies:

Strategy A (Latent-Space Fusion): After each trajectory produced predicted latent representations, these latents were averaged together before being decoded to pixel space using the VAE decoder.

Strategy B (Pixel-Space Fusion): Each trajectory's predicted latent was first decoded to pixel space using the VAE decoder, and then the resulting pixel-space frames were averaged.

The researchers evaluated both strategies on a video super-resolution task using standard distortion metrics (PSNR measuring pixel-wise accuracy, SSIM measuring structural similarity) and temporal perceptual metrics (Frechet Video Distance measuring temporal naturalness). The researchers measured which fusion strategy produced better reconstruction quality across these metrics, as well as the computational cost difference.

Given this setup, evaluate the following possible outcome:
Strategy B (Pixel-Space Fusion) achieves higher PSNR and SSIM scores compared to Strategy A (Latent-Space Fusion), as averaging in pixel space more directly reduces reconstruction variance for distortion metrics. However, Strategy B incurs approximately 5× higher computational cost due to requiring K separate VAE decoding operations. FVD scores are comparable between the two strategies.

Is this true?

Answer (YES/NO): NO